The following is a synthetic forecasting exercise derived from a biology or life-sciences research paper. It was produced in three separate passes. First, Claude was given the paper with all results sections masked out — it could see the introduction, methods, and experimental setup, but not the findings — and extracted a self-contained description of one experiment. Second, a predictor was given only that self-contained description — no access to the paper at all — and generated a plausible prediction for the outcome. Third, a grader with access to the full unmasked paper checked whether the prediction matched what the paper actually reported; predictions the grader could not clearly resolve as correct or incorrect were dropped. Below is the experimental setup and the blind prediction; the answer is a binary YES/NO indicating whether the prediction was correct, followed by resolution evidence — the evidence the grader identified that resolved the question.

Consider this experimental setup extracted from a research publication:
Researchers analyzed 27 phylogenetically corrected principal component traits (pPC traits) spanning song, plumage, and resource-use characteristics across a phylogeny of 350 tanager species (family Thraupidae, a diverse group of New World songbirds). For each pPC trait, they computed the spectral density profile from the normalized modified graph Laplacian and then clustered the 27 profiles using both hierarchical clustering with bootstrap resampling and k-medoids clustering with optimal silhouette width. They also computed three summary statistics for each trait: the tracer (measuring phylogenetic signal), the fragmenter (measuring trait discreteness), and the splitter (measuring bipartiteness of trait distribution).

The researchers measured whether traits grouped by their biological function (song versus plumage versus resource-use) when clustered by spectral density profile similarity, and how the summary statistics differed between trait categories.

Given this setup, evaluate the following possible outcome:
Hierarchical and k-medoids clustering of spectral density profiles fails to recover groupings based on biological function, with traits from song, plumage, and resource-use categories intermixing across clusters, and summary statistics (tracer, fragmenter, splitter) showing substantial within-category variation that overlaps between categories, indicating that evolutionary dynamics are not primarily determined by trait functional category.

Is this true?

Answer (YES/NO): NO